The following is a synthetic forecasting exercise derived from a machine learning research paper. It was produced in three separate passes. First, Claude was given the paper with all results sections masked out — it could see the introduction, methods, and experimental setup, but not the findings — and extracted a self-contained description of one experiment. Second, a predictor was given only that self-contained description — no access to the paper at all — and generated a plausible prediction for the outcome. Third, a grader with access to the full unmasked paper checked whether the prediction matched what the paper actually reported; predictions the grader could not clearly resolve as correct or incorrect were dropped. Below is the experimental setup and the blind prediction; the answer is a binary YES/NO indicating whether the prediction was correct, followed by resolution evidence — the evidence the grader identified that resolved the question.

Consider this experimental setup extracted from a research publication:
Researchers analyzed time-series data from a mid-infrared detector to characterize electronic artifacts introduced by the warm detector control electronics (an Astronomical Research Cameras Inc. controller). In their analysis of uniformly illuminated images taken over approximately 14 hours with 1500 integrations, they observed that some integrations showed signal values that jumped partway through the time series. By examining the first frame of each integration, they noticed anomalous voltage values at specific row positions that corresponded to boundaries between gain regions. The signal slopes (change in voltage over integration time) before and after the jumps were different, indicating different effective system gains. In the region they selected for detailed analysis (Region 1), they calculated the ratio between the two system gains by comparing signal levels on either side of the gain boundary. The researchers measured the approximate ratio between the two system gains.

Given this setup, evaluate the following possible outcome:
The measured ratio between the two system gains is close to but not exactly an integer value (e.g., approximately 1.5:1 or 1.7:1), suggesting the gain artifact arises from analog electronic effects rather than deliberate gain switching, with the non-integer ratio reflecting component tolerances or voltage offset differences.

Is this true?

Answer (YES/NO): NO